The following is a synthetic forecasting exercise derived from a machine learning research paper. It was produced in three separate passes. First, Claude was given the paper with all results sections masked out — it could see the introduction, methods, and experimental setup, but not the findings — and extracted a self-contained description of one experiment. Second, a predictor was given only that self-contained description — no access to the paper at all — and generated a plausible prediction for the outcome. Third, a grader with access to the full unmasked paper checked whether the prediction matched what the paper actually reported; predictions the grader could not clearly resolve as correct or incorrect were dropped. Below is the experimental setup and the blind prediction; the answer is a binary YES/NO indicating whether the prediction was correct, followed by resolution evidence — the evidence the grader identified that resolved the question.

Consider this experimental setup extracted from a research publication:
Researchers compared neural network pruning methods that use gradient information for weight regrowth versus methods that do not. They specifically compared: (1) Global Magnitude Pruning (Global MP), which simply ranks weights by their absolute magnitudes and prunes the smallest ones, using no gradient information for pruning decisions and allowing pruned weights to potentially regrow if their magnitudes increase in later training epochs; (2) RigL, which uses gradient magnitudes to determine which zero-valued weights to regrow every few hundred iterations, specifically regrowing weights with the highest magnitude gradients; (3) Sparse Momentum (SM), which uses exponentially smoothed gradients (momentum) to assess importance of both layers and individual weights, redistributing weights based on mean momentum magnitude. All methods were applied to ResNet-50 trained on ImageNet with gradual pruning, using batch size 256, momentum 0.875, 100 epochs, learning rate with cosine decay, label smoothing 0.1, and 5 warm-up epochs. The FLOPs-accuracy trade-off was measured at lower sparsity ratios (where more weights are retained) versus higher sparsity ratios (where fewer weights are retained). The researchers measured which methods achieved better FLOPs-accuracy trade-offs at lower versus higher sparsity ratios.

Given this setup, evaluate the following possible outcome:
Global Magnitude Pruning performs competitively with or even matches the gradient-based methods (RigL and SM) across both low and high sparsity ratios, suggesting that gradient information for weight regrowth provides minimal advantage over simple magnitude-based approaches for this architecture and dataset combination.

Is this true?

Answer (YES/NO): NO